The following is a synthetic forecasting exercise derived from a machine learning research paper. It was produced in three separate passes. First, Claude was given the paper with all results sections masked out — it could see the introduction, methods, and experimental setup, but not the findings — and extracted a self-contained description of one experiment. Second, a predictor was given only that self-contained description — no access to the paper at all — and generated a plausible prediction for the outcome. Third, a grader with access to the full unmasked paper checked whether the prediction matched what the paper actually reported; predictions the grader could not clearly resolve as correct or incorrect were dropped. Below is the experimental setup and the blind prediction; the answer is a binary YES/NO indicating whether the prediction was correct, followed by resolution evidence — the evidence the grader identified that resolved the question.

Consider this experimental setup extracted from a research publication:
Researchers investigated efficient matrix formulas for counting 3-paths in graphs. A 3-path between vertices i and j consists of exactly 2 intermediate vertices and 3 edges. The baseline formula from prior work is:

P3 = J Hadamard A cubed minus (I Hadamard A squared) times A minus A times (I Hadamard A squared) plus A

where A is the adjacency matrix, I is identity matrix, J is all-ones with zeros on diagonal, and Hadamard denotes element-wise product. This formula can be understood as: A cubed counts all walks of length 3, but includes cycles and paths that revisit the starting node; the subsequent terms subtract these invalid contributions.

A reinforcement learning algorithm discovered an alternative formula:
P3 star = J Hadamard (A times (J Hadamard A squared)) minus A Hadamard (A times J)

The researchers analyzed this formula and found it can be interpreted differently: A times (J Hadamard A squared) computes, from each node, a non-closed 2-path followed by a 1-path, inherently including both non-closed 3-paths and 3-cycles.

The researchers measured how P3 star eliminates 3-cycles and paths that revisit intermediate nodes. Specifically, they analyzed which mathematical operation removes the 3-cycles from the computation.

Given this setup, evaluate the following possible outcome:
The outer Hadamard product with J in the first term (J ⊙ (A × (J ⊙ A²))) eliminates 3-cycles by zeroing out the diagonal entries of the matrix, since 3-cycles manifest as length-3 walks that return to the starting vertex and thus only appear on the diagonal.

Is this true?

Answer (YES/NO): YES